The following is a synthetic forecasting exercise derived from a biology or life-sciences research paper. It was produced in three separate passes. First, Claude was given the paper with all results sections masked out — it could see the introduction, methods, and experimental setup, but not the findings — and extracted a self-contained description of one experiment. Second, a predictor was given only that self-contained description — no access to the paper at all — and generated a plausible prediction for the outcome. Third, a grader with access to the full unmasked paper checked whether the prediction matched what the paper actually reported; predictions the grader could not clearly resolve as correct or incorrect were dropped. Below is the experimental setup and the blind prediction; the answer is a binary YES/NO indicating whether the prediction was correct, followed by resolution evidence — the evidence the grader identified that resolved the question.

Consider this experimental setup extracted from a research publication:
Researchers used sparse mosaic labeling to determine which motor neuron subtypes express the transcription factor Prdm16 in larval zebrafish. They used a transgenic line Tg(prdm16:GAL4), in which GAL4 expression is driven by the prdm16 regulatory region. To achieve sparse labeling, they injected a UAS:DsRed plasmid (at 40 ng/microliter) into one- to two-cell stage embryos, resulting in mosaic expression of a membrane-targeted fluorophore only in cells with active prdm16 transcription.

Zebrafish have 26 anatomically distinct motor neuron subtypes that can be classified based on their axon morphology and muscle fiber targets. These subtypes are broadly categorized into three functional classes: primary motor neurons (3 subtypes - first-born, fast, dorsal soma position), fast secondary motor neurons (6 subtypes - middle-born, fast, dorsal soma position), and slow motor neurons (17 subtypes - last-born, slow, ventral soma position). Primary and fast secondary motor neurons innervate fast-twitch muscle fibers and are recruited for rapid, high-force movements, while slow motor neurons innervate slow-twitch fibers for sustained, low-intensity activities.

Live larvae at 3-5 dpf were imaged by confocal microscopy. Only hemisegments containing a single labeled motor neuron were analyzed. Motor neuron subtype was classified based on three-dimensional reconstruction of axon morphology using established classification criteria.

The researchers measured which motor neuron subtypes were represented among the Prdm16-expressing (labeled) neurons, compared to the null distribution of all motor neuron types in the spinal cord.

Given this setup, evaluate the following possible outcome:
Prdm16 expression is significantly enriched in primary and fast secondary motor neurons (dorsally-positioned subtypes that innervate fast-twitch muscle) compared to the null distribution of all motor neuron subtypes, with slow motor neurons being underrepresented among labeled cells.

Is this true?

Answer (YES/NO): NO